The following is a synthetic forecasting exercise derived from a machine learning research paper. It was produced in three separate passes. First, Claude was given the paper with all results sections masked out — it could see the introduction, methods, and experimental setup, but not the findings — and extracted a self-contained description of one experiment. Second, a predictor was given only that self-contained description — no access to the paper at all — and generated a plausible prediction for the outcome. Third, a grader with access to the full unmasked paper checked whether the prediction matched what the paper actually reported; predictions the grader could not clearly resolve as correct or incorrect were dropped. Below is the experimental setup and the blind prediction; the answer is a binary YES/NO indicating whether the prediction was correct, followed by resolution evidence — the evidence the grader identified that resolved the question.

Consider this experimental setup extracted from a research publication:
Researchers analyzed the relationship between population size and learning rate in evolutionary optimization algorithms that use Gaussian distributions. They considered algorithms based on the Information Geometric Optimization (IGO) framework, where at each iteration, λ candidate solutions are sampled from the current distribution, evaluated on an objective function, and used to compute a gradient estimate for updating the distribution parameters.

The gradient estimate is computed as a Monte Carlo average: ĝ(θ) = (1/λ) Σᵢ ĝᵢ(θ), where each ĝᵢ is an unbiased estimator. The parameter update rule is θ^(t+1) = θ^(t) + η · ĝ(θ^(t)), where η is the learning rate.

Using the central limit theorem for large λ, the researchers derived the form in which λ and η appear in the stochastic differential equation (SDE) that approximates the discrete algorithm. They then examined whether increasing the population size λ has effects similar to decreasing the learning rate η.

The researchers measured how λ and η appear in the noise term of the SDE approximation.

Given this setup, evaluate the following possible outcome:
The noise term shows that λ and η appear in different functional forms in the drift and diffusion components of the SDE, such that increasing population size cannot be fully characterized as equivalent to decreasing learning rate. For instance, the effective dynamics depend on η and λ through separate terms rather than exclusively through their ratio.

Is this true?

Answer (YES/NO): NO